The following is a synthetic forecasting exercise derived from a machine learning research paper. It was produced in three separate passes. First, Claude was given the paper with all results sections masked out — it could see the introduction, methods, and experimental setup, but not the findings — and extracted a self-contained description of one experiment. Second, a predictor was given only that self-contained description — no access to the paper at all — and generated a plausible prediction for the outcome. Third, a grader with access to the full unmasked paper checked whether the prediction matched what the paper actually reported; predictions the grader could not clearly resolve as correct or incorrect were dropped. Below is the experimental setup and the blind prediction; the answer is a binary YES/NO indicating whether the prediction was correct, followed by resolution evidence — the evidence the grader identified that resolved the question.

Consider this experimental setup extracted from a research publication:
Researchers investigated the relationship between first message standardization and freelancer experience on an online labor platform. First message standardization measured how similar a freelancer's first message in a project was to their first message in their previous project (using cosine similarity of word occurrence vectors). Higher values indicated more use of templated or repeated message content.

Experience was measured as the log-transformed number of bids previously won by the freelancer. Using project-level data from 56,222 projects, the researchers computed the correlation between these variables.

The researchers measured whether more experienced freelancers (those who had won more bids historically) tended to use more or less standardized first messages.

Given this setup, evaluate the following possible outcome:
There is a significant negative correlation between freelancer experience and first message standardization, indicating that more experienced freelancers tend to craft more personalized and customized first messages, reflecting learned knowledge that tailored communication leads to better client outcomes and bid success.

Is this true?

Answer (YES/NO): NO